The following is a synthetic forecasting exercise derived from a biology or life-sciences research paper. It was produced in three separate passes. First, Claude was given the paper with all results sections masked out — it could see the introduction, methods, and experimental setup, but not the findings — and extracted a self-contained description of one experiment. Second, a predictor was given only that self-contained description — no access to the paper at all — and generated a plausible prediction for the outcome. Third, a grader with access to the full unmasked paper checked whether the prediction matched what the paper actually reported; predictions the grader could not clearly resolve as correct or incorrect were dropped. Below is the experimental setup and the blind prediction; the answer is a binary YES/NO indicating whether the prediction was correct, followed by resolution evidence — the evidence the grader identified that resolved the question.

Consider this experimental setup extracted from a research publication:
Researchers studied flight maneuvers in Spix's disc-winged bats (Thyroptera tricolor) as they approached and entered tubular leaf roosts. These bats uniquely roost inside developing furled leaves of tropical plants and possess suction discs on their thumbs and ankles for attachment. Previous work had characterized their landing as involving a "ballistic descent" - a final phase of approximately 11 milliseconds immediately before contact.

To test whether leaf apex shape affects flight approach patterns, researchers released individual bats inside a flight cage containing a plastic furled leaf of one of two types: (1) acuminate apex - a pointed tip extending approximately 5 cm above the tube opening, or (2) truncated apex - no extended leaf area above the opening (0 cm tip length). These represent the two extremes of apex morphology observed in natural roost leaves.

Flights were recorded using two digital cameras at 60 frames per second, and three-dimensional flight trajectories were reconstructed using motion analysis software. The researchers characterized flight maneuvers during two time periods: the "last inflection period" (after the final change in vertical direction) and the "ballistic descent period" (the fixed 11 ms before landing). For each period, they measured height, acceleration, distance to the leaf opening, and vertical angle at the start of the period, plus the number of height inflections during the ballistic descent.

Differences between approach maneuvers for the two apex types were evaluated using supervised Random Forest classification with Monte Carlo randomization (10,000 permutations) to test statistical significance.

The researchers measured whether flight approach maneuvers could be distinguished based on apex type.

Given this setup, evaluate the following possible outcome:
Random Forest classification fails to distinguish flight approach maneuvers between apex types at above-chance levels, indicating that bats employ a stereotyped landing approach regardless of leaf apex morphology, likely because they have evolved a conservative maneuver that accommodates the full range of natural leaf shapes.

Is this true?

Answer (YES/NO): NO